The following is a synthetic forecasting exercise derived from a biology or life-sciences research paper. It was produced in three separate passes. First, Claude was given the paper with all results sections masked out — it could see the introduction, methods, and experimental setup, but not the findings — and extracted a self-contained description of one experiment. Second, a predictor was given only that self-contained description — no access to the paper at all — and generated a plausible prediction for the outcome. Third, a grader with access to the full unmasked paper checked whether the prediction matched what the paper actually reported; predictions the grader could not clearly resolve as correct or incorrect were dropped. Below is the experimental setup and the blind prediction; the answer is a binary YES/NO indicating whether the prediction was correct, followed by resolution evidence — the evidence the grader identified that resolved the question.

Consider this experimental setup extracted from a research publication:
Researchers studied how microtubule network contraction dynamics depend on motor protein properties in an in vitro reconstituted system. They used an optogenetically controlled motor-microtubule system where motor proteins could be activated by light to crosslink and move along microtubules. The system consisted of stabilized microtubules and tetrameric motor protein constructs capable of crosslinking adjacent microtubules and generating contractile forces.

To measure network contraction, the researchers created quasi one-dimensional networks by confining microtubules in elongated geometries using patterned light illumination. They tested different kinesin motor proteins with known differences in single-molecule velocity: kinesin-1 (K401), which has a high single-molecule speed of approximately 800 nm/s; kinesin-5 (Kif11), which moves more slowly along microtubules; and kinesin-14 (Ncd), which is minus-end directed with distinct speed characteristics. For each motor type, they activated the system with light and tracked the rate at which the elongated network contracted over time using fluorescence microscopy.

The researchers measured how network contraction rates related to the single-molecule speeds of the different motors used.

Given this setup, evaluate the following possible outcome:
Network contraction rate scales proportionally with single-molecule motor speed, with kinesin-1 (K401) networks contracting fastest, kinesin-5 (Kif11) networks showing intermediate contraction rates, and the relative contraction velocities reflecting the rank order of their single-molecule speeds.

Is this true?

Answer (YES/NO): NO